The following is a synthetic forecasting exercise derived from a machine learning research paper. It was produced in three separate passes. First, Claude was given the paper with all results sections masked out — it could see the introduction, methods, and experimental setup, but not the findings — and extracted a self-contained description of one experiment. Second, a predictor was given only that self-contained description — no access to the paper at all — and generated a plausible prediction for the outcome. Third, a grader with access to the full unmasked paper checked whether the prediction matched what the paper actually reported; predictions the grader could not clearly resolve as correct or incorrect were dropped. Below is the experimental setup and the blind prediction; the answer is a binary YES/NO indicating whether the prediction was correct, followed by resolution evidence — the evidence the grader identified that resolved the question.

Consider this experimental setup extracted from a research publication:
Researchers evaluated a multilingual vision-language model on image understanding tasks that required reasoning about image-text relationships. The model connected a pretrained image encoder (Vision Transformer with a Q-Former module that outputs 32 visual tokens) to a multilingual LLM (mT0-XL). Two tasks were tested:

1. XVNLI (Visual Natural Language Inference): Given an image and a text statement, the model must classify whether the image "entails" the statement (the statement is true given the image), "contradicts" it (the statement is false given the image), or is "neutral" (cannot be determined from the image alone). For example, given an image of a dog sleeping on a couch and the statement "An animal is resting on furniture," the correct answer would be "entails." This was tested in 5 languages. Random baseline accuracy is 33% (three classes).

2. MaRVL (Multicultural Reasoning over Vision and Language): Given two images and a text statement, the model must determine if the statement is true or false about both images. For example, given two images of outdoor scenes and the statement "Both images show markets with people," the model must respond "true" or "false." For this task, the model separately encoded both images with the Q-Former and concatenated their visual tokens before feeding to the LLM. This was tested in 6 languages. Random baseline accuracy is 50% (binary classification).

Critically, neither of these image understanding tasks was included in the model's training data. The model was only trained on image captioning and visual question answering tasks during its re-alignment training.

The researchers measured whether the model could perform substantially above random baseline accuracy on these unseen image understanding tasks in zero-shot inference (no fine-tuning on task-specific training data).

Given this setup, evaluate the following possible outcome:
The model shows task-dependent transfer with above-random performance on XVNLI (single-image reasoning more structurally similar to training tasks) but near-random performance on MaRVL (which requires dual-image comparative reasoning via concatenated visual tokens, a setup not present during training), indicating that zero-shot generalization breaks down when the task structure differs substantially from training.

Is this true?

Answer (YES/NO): YES